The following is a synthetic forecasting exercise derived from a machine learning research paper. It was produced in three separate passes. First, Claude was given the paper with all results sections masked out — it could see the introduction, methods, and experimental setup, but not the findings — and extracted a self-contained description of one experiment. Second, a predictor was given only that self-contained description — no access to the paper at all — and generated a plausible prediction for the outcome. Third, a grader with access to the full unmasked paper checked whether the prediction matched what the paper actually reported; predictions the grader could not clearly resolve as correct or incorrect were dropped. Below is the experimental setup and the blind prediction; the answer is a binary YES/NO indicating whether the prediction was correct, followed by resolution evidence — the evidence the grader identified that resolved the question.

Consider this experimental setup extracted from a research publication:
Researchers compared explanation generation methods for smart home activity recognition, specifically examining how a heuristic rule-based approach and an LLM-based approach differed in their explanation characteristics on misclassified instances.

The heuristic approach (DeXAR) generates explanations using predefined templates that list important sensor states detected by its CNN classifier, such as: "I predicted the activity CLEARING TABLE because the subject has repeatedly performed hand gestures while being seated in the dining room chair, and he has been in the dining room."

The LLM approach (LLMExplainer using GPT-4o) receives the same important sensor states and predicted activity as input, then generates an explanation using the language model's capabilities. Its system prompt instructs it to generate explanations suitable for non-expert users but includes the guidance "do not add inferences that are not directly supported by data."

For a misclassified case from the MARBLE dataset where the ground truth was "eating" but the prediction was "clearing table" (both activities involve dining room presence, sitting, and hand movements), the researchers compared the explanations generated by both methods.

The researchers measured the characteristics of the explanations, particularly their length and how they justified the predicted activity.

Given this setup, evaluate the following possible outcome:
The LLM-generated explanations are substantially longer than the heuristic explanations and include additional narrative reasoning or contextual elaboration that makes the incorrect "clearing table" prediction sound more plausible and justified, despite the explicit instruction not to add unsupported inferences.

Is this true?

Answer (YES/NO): YES